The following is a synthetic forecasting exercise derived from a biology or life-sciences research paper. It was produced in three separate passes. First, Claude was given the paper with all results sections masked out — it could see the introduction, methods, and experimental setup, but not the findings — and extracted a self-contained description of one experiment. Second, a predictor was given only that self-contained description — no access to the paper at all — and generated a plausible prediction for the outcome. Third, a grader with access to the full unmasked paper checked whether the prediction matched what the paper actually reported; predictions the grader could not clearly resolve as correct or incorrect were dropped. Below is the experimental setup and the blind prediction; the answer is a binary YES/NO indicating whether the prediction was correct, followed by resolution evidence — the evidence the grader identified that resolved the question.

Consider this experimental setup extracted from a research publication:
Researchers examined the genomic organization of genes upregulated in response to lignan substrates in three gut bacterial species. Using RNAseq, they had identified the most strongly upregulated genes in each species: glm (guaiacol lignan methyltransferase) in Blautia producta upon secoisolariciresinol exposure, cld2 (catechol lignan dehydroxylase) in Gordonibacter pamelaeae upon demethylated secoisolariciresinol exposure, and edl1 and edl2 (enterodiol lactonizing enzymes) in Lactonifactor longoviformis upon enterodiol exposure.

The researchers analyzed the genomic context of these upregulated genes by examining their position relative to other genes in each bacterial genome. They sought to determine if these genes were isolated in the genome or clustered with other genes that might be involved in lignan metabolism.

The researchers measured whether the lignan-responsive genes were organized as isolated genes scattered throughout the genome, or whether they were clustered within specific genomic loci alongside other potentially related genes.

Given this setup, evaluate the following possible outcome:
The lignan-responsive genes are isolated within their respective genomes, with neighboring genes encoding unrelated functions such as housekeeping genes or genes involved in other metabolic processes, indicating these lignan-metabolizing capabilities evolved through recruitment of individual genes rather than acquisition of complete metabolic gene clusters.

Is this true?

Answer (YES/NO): NO